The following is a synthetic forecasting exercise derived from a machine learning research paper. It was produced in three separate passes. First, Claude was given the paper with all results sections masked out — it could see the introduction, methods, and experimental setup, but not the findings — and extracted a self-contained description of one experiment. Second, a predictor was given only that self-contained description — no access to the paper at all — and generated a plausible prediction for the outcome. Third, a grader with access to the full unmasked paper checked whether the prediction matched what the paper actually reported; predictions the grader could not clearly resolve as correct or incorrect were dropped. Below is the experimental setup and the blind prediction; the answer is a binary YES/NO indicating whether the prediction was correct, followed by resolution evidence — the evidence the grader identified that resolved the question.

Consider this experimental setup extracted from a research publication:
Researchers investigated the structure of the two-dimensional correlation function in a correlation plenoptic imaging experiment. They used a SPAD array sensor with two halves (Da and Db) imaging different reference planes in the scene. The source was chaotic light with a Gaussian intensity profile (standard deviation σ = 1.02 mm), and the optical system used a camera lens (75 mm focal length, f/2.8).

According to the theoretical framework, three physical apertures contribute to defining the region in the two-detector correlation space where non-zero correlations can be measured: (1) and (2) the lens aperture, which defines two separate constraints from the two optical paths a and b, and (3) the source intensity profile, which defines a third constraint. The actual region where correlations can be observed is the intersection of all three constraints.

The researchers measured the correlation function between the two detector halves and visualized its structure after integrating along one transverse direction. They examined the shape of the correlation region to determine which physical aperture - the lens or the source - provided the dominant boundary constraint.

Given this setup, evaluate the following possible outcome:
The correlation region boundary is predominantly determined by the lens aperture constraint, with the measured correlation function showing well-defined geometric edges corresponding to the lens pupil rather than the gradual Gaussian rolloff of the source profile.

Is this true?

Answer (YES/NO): NO